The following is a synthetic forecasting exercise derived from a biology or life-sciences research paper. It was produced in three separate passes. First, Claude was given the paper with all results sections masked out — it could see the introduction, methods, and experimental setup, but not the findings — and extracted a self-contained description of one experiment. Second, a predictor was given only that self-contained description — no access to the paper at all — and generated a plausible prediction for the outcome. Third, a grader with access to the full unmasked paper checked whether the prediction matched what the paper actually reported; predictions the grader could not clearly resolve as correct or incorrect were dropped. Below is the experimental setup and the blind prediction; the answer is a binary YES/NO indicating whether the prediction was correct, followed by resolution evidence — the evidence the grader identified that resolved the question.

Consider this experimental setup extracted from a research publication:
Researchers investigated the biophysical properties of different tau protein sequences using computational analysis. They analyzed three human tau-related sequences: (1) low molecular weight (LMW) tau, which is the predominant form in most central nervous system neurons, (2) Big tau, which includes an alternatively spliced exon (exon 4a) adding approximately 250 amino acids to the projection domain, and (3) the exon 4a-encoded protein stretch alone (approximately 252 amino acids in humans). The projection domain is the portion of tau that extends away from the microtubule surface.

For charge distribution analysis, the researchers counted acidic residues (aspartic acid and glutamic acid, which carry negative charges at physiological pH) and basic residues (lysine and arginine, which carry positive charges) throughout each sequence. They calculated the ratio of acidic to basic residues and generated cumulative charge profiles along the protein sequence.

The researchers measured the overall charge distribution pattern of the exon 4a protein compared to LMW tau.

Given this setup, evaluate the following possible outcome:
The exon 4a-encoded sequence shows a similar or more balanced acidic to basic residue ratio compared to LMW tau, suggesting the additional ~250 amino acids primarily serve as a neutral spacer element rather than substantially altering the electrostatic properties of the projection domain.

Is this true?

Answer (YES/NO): NO